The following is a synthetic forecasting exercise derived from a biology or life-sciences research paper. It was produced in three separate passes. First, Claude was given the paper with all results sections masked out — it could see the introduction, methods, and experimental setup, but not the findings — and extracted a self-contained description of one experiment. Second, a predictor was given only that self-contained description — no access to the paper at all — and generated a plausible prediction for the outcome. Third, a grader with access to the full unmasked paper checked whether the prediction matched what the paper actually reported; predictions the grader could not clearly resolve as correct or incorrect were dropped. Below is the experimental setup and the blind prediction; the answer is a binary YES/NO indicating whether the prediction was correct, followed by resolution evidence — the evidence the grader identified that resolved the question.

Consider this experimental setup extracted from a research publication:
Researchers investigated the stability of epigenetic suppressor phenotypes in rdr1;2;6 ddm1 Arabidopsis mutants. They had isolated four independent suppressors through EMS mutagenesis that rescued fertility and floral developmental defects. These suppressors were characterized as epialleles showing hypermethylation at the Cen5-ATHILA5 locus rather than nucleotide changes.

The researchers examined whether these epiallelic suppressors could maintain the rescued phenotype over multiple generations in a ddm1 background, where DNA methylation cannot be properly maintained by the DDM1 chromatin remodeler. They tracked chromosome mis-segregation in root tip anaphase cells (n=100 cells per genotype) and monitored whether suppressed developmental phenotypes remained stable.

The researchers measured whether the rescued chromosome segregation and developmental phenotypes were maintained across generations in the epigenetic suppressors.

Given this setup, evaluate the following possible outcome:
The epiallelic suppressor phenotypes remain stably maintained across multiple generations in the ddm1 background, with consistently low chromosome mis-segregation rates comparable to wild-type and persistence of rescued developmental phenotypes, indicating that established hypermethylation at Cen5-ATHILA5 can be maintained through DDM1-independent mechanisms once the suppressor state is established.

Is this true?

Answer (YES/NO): NO